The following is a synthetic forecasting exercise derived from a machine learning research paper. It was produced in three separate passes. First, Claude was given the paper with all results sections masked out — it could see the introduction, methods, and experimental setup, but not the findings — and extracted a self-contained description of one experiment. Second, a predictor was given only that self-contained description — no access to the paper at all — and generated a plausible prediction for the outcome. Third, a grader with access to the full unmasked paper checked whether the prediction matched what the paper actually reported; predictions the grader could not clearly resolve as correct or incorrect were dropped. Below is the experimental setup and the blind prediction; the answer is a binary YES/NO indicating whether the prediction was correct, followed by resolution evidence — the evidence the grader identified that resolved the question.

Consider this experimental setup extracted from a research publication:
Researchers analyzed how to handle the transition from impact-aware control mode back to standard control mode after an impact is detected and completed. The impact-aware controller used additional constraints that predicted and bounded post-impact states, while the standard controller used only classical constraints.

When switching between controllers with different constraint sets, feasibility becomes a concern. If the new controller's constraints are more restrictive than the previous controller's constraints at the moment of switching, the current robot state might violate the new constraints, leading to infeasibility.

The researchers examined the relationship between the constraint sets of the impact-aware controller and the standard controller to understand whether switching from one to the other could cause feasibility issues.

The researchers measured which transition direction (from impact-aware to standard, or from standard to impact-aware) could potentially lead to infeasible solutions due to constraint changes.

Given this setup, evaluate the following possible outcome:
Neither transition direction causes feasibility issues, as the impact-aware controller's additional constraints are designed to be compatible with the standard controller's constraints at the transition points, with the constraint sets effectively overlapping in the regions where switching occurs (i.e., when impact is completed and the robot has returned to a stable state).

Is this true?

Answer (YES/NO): NO